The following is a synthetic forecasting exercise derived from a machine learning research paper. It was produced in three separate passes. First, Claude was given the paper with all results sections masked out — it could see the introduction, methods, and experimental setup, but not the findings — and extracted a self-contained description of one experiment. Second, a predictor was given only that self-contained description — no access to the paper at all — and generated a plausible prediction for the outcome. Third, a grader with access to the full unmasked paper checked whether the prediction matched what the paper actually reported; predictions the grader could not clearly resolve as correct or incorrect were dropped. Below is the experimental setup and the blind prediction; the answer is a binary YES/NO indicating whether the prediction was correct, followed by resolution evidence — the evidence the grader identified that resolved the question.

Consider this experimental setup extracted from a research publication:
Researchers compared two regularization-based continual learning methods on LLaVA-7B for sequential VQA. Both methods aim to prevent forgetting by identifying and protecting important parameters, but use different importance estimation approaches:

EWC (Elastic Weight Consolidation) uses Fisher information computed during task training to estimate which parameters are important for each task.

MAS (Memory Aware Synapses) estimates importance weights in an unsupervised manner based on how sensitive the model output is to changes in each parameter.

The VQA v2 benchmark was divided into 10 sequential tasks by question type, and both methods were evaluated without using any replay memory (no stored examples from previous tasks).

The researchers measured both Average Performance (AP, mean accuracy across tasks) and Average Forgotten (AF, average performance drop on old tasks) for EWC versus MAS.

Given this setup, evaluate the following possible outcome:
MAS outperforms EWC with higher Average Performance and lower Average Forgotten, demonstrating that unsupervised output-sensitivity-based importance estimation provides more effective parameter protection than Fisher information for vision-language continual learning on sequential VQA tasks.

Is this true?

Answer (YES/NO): NO